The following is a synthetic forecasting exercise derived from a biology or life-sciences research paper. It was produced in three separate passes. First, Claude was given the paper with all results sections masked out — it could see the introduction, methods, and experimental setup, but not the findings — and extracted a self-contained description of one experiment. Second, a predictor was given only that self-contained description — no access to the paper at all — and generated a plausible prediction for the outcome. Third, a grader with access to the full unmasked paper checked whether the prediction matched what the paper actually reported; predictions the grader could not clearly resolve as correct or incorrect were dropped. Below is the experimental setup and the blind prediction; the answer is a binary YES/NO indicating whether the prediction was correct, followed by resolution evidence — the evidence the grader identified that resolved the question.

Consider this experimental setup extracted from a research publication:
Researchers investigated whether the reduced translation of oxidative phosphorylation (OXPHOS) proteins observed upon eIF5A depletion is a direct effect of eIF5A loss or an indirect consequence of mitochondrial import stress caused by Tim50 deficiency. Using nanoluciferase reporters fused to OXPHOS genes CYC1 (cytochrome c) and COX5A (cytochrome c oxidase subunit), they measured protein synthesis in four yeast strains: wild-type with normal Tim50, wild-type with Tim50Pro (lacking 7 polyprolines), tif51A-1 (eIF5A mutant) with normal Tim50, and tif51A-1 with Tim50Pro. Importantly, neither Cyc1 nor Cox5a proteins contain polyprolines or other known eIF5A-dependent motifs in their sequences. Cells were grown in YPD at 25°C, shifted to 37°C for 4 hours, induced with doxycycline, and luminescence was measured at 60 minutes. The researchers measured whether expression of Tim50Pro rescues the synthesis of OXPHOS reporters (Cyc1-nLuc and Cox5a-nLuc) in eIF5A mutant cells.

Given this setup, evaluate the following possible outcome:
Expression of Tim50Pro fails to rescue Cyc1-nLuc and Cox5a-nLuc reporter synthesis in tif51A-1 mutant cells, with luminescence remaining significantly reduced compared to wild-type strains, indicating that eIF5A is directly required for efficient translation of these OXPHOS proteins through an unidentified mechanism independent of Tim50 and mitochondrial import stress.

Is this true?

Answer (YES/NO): NO